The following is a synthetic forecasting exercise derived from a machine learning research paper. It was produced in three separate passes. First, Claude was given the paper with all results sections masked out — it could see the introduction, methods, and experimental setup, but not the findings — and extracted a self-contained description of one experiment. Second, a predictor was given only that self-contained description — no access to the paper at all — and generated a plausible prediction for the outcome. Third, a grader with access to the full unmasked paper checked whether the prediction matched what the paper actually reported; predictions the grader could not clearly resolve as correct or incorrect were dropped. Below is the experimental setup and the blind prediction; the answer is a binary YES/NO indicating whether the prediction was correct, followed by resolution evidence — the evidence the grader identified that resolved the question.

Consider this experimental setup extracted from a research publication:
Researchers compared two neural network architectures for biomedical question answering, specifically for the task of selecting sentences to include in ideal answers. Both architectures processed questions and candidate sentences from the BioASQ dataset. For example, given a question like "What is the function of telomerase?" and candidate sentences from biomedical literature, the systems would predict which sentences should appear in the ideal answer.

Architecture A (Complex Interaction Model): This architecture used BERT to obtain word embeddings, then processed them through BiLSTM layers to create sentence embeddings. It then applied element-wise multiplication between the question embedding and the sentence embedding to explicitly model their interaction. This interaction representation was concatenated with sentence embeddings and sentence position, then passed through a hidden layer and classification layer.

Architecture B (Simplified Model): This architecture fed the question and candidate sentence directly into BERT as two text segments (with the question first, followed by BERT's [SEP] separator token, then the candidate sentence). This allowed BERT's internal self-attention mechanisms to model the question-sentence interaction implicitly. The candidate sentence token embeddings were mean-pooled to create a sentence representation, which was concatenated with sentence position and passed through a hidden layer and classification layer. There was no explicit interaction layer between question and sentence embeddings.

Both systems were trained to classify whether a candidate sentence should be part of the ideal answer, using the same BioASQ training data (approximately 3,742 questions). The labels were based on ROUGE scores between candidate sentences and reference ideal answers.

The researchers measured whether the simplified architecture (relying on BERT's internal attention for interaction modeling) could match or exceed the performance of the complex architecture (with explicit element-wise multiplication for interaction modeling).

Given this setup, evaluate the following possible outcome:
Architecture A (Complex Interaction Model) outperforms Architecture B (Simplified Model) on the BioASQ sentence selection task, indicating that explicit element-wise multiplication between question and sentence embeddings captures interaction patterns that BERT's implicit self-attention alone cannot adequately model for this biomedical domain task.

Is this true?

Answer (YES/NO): NO